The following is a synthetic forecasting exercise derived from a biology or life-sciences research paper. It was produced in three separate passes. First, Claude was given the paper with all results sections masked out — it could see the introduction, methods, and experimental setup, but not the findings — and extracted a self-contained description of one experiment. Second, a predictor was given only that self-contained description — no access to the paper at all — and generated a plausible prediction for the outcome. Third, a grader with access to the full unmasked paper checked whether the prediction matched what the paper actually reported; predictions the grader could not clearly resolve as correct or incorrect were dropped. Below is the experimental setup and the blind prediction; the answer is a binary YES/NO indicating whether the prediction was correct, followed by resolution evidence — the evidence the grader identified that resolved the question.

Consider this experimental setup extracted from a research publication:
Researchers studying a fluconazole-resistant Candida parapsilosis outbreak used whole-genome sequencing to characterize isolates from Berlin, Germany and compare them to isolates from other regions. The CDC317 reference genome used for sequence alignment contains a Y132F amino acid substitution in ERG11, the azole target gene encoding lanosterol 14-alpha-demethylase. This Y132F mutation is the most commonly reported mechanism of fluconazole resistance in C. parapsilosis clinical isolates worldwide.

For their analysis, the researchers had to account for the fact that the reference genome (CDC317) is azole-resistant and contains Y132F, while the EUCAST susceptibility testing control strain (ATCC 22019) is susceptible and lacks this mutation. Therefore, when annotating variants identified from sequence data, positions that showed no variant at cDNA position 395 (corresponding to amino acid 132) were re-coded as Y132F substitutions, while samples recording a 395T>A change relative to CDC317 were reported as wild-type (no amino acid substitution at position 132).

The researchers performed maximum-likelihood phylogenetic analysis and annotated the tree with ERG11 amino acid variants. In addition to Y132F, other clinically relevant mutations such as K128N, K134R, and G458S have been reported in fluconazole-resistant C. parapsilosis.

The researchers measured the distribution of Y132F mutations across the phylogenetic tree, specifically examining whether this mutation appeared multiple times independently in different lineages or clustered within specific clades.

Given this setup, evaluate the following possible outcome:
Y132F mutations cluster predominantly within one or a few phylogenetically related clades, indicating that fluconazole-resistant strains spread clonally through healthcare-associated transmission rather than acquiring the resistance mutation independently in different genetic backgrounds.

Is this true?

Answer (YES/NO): NO